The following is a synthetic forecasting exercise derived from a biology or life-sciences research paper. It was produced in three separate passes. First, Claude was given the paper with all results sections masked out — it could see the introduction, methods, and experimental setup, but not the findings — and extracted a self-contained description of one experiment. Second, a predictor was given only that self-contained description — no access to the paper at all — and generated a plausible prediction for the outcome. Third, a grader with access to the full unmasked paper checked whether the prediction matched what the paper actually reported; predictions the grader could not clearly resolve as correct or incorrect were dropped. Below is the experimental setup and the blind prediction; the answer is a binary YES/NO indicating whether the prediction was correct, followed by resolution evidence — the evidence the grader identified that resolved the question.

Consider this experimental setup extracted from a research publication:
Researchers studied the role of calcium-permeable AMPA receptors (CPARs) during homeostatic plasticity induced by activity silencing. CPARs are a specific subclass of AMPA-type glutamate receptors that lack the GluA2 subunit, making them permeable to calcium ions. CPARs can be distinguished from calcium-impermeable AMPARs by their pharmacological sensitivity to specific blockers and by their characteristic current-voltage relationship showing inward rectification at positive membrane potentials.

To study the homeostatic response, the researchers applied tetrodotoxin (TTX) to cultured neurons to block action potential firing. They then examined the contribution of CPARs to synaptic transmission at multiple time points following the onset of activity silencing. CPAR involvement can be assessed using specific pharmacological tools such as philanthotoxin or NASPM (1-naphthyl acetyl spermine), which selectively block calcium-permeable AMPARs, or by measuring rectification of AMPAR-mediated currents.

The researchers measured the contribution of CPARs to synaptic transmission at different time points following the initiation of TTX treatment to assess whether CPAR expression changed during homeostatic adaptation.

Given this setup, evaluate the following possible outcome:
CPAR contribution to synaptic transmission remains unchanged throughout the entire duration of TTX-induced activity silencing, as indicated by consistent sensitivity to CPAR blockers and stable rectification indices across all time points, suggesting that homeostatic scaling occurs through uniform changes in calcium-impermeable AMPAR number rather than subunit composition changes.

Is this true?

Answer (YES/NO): NO